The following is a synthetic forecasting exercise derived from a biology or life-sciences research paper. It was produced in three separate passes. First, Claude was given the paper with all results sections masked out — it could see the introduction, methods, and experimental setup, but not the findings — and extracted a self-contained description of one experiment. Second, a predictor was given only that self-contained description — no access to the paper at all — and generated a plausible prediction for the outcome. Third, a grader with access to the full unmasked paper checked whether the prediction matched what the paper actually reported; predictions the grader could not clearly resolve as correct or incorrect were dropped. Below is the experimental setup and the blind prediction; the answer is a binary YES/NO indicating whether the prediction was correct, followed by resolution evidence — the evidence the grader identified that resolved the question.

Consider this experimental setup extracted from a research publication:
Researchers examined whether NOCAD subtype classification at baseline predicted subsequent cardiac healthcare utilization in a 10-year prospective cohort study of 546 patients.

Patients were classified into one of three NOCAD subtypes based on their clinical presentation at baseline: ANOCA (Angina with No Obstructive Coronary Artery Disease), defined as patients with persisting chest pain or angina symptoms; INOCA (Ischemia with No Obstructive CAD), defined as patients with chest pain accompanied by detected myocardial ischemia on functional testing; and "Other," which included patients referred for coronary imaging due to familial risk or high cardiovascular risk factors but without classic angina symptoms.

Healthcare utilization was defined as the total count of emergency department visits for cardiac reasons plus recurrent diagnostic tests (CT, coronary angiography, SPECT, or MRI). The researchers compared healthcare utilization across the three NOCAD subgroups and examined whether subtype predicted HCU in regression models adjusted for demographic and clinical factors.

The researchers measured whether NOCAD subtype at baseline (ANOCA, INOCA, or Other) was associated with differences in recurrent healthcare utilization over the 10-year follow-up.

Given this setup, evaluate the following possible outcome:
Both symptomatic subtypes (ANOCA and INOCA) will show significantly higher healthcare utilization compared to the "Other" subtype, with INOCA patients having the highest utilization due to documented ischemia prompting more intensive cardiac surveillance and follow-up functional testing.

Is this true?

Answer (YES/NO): NO